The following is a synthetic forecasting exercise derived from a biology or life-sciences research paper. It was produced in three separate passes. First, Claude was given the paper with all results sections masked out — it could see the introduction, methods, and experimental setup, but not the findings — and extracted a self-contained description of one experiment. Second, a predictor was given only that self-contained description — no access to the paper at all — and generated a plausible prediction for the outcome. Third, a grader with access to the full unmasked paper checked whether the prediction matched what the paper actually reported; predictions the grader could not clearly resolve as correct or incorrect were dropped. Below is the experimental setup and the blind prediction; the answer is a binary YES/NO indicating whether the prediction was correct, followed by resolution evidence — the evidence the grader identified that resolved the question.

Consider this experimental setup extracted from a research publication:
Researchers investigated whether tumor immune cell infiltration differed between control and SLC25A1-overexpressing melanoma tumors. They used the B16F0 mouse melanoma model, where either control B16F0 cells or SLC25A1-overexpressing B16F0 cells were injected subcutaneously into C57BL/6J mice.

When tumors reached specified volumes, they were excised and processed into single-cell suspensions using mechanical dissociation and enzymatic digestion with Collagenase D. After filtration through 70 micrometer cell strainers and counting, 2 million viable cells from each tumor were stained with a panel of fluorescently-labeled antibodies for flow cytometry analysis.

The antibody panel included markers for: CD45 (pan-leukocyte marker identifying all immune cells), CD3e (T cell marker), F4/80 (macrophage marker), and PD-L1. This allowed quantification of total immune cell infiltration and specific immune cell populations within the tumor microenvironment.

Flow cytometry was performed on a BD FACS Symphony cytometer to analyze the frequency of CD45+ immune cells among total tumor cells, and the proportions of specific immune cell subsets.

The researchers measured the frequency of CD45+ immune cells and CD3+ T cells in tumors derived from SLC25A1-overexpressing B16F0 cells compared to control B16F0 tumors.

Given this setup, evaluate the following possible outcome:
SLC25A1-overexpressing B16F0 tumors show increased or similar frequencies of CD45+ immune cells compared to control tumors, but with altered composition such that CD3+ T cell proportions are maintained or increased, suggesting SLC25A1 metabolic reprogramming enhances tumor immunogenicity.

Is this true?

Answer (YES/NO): YES